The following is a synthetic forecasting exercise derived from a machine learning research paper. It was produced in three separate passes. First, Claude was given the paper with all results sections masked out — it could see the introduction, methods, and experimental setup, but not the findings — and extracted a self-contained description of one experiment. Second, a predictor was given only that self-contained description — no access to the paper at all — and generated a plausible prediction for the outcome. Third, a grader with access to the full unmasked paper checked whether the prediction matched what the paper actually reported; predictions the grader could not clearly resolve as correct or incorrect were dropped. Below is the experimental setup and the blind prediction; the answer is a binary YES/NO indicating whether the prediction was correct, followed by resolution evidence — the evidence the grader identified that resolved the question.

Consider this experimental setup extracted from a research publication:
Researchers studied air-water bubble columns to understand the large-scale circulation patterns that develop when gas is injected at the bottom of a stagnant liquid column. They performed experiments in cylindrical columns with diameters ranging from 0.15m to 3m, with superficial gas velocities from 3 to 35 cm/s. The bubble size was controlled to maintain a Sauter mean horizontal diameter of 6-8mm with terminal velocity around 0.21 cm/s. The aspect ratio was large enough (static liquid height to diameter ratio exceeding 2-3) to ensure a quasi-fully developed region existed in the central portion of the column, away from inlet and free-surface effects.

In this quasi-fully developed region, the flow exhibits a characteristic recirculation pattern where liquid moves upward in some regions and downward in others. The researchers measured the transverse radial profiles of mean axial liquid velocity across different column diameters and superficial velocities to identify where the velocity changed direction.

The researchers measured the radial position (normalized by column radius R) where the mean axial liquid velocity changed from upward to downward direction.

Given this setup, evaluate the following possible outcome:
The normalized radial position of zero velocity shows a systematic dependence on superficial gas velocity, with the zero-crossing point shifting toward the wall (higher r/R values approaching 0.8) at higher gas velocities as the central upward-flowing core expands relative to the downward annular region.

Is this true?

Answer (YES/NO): NO